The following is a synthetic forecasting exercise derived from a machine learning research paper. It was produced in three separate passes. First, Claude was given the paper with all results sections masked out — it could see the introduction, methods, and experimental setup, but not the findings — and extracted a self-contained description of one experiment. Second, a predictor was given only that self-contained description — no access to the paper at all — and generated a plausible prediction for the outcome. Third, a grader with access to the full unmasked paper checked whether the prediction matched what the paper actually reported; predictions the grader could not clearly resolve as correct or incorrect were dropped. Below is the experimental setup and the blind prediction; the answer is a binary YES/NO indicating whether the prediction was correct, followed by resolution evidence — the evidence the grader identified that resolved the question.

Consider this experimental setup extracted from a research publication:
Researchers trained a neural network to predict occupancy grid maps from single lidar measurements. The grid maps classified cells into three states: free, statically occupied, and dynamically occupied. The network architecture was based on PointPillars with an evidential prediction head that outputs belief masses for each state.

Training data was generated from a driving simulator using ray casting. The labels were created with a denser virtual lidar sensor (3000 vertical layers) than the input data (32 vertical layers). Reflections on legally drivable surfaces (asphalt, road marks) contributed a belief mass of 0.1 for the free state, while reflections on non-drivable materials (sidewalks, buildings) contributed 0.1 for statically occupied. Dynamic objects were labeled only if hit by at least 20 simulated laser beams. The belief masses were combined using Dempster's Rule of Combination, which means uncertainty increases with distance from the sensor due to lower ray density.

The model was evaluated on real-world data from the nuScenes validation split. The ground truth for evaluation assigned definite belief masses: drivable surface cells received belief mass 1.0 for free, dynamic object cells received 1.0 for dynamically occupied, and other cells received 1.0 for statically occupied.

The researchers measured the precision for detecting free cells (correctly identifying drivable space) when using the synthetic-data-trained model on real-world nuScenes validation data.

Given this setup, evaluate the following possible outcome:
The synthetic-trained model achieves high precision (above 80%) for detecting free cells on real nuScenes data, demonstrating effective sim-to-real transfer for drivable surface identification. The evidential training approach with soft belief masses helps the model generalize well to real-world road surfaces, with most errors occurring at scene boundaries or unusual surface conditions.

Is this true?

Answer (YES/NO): YES